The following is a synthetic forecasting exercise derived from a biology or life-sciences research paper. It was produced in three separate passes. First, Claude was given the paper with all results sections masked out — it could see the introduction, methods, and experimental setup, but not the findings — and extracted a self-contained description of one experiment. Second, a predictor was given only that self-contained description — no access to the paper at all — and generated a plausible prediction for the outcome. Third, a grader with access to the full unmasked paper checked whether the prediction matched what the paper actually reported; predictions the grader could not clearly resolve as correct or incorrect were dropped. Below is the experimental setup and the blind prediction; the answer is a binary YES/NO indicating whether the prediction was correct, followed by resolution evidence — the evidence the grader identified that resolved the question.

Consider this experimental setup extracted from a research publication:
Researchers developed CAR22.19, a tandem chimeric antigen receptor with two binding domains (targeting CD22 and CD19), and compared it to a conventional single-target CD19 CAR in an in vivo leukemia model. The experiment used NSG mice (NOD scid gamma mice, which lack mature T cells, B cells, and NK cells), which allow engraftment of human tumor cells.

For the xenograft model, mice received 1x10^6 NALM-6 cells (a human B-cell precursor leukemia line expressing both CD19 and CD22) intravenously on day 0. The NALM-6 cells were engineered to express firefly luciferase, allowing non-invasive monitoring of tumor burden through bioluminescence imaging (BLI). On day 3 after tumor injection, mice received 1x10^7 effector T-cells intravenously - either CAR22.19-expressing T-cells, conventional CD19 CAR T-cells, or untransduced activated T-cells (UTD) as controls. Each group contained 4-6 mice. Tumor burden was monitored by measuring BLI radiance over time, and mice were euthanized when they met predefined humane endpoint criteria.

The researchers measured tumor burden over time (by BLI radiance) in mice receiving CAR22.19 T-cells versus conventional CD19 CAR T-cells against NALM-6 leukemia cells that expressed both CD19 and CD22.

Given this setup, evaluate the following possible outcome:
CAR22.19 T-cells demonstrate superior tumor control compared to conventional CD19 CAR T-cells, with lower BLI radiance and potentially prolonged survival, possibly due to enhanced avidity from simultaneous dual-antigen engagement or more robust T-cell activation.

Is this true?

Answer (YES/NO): NO